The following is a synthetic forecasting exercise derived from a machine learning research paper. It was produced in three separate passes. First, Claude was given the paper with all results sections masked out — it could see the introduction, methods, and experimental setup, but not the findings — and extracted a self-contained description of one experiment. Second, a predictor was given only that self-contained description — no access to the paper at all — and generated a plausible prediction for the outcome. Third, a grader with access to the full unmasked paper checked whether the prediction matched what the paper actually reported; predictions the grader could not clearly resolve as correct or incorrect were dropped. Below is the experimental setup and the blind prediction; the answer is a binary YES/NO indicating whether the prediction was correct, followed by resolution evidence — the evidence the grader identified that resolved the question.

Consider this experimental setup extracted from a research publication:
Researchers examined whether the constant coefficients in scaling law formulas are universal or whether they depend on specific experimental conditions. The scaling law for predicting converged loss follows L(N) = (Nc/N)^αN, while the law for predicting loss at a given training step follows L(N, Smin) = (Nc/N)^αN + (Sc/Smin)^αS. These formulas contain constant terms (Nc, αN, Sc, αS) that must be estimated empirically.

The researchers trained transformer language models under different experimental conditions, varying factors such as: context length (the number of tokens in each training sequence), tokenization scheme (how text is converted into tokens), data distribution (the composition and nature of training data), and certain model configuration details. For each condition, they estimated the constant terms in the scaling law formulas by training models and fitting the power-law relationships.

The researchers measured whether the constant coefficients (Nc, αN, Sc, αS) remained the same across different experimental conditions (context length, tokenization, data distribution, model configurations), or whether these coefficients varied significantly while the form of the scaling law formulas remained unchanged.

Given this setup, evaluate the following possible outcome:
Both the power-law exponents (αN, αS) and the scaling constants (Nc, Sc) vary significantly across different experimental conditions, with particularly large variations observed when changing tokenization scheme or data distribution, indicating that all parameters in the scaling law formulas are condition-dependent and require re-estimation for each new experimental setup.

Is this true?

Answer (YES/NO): NO